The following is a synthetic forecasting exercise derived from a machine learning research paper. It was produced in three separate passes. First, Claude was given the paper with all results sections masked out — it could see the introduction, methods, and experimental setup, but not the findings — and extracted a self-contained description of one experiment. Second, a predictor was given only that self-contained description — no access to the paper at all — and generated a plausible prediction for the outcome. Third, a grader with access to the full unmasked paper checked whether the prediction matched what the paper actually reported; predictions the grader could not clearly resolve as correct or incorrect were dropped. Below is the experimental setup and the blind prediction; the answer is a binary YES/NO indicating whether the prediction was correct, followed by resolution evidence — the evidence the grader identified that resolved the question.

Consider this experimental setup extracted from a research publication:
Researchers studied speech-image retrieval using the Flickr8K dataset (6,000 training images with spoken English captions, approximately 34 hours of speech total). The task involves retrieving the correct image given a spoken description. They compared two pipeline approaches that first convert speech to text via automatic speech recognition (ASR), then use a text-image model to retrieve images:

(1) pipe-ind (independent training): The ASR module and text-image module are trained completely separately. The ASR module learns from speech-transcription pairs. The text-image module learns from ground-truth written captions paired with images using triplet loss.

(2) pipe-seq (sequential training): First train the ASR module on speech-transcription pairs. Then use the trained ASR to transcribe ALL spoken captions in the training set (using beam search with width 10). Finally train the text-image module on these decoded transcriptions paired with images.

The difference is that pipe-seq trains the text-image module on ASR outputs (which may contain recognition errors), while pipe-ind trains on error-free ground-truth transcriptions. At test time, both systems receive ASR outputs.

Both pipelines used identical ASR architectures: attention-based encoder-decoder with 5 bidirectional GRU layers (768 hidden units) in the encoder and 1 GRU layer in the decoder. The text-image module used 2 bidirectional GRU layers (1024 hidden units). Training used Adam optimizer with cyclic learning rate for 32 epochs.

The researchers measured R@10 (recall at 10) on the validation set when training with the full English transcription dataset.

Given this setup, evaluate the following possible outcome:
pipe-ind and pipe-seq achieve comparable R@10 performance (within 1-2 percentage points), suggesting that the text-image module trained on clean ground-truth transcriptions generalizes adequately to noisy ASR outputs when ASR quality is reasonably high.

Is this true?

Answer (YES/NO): YES